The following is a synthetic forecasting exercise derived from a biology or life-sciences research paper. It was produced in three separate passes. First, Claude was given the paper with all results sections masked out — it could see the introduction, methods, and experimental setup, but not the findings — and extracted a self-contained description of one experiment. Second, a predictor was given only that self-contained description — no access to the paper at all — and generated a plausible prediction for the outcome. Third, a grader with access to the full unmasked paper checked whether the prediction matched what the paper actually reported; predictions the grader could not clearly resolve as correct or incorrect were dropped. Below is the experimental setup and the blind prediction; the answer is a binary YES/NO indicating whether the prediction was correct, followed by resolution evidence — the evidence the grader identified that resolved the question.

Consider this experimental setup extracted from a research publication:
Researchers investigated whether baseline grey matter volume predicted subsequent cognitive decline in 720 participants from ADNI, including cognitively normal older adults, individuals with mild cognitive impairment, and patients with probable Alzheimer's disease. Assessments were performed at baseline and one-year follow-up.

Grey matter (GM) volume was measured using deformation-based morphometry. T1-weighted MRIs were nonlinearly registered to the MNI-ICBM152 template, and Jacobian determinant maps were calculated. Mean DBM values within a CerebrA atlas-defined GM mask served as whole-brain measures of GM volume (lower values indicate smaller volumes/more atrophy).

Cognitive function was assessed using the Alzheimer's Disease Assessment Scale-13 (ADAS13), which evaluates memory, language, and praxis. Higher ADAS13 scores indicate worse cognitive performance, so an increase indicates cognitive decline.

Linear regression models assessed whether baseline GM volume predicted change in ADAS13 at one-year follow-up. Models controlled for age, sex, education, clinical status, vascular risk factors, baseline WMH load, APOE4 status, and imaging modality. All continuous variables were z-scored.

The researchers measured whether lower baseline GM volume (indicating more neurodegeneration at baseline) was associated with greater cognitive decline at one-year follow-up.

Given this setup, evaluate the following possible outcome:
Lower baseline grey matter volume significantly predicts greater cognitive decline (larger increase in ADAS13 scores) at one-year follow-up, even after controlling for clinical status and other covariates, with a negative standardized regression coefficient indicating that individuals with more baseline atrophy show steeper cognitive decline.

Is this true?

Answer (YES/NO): YES